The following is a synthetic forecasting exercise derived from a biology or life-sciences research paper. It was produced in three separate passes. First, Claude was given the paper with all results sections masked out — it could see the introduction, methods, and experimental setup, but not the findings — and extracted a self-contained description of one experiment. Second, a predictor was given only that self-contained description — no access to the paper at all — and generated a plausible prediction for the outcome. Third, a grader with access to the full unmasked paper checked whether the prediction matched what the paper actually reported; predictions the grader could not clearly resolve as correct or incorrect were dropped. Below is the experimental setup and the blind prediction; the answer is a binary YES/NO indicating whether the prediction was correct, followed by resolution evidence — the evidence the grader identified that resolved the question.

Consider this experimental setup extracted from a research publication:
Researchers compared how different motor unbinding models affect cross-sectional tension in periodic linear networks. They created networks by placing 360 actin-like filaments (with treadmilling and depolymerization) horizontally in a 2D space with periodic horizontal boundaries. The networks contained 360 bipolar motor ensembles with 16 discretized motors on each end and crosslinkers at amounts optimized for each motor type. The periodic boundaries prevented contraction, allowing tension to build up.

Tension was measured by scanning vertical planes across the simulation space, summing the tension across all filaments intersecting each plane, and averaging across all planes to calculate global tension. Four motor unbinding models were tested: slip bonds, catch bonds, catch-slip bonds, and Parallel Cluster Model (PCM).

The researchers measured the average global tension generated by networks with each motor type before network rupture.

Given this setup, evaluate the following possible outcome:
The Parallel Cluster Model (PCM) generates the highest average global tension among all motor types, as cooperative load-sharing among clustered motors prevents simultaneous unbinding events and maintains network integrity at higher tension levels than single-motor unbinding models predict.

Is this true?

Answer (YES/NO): NO